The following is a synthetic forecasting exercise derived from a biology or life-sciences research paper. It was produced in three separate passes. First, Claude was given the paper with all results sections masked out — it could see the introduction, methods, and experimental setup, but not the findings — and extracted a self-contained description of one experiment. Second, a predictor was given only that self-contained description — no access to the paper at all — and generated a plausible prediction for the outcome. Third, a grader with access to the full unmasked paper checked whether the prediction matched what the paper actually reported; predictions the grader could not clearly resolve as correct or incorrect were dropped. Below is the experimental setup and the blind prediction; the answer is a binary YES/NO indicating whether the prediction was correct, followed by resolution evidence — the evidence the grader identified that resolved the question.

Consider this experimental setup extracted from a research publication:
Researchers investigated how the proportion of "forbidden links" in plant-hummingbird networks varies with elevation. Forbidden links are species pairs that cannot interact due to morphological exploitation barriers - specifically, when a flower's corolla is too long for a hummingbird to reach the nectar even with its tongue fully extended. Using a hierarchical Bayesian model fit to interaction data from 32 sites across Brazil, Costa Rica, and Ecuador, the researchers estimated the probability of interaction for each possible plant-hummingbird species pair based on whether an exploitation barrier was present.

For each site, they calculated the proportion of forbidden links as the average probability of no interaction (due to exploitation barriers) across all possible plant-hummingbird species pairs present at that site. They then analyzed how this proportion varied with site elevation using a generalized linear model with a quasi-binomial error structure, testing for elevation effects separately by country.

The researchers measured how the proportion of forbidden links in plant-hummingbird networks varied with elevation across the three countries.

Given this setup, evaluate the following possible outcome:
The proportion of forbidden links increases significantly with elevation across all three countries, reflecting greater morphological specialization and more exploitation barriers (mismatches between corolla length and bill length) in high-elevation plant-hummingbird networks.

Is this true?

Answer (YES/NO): NO